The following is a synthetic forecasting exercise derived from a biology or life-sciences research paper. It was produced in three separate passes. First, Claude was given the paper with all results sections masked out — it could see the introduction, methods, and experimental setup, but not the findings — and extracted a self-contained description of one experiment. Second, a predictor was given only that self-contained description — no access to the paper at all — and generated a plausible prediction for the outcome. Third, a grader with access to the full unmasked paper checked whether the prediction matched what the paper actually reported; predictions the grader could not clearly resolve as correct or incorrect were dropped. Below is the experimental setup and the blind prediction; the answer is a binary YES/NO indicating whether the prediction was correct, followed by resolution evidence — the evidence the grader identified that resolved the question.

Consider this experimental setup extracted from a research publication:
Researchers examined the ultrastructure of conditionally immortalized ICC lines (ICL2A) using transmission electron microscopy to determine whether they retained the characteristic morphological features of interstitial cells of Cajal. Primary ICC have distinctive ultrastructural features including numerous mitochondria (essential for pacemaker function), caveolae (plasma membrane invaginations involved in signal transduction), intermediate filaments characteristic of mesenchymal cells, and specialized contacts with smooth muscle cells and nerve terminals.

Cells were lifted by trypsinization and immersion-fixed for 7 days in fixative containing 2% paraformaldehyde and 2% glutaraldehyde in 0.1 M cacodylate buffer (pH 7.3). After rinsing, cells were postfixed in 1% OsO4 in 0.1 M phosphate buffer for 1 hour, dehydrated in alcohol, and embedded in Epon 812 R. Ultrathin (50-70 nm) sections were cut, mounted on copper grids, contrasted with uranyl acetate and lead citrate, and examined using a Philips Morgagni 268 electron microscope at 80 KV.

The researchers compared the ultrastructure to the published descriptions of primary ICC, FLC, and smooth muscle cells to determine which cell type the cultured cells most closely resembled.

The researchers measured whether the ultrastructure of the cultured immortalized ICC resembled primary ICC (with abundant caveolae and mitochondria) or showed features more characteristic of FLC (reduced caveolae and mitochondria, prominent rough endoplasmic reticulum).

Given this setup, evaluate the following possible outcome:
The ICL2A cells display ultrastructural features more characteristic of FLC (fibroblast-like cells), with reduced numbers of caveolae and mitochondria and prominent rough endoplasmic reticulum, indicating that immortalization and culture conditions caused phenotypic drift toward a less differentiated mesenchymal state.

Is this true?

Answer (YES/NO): NO